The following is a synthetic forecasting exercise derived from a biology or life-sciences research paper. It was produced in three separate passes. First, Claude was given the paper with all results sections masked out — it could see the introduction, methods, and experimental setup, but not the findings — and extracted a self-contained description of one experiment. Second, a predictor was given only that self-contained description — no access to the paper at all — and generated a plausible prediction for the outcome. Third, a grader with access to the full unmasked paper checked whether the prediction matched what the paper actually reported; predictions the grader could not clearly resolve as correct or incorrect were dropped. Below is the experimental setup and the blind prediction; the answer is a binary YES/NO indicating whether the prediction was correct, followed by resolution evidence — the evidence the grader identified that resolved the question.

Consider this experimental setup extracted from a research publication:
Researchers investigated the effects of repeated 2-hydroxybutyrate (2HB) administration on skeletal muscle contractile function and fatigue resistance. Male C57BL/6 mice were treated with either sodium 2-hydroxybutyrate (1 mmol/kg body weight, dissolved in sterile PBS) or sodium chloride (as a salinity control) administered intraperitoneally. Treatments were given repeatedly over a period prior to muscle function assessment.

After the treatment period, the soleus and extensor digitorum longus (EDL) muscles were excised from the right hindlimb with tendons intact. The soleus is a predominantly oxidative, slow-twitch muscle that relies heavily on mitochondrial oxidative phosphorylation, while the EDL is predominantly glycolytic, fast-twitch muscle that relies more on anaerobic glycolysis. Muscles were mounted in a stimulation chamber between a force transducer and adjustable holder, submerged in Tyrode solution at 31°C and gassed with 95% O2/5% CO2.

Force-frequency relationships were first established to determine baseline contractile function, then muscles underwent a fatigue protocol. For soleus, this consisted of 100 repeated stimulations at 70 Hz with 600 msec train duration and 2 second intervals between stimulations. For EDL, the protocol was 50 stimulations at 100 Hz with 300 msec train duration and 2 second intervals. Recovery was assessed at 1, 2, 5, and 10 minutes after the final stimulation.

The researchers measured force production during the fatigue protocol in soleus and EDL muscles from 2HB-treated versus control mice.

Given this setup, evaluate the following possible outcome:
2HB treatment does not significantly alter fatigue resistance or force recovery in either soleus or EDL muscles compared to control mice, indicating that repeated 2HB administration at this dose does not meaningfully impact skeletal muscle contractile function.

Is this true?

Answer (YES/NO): NO